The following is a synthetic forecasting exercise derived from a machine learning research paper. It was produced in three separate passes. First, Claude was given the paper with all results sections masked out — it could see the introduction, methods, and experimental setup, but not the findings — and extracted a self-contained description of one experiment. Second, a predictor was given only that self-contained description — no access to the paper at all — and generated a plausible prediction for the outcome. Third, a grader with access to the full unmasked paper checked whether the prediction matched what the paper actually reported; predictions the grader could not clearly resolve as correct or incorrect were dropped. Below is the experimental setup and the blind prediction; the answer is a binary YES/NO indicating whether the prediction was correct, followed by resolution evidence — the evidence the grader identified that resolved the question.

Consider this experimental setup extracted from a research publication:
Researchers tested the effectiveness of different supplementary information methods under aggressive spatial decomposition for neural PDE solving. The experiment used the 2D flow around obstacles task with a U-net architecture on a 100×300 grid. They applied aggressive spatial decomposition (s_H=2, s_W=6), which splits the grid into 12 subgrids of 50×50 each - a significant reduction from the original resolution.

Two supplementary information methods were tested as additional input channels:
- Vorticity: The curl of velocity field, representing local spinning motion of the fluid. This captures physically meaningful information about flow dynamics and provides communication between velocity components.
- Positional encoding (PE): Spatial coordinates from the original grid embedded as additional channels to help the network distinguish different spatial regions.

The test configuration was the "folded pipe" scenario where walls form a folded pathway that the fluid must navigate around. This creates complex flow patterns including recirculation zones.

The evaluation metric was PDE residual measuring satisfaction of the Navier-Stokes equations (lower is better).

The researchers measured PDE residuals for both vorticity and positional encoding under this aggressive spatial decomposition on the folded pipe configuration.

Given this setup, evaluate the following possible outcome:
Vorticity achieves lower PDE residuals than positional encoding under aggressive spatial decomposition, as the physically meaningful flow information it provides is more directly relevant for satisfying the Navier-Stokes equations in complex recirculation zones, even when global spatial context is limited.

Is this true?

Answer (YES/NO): YES